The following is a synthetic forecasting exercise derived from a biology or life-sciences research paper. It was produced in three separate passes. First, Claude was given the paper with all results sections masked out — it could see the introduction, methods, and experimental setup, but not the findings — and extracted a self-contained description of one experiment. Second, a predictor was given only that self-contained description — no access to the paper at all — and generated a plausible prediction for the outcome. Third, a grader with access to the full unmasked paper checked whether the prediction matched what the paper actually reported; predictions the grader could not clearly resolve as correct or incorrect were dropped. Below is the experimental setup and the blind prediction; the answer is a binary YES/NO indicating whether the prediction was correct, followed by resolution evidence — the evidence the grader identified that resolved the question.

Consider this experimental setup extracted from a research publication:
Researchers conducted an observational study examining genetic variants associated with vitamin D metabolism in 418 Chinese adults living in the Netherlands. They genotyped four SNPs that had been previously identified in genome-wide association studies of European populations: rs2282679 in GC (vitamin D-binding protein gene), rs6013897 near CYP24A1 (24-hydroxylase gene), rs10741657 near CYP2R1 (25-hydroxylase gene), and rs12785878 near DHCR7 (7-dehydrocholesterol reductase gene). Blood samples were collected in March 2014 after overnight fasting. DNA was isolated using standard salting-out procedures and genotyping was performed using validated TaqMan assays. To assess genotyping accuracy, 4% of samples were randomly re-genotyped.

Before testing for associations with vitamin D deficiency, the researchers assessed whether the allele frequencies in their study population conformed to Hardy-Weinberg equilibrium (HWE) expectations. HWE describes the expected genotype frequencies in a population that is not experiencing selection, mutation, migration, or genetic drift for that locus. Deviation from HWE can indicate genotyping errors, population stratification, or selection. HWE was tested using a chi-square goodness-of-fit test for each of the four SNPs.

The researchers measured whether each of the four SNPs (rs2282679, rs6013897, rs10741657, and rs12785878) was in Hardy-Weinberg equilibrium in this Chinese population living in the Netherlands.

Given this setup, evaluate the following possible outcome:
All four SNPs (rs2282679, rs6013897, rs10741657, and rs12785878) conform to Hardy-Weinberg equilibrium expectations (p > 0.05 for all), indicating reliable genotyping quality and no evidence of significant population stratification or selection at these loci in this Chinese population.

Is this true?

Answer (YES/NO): NO